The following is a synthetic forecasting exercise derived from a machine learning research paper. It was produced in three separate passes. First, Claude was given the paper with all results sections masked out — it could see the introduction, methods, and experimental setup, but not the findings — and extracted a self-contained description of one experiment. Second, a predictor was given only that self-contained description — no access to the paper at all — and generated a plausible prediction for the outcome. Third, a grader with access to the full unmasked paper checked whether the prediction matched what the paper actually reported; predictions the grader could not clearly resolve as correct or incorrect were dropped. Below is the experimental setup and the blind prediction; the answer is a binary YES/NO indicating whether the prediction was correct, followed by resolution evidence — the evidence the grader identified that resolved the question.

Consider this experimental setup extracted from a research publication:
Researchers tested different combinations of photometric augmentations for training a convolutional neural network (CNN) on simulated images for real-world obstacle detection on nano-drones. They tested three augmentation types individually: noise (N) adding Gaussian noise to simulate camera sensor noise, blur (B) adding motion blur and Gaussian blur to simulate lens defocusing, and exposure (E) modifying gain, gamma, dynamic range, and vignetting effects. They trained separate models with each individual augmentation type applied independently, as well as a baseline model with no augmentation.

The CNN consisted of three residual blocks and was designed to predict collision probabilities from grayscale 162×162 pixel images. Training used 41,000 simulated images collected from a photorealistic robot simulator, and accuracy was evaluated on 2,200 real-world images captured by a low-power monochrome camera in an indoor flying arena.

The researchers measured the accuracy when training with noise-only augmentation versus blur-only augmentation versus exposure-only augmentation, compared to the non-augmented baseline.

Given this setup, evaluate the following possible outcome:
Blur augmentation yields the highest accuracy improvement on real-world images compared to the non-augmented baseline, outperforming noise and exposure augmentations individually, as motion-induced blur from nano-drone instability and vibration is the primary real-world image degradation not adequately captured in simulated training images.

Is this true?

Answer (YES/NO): NO